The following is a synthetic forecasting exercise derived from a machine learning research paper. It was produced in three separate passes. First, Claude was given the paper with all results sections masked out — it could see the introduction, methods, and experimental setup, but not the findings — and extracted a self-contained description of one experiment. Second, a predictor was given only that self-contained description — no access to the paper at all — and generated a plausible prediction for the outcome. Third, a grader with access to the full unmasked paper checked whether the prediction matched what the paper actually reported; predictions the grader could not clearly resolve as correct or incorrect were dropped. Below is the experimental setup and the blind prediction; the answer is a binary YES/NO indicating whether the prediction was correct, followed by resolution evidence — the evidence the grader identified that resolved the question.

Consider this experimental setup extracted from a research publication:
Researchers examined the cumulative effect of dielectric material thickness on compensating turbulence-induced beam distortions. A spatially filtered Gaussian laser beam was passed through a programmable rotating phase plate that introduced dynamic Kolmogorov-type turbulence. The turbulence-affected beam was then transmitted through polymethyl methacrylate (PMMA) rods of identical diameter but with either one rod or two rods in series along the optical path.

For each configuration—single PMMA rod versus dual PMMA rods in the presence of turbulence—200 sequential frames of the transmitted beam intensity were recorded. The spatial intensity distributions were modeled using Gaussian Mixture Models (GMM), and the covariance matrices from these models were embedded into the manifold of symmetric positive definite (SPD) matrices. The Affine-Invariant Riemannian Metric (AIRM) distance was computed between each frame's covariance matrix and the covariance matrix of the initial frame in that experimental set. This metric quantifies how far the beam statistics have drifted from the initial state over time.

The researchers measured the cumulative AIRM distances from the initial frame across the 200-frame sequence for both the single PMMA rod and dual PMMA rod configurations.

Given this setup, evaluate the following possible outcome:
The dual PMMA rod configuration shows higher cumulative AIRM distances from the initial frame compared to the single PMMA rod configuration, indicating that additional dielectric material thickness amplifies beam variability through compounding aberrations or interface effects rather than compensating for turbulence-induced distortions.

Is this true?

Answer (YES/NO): NO